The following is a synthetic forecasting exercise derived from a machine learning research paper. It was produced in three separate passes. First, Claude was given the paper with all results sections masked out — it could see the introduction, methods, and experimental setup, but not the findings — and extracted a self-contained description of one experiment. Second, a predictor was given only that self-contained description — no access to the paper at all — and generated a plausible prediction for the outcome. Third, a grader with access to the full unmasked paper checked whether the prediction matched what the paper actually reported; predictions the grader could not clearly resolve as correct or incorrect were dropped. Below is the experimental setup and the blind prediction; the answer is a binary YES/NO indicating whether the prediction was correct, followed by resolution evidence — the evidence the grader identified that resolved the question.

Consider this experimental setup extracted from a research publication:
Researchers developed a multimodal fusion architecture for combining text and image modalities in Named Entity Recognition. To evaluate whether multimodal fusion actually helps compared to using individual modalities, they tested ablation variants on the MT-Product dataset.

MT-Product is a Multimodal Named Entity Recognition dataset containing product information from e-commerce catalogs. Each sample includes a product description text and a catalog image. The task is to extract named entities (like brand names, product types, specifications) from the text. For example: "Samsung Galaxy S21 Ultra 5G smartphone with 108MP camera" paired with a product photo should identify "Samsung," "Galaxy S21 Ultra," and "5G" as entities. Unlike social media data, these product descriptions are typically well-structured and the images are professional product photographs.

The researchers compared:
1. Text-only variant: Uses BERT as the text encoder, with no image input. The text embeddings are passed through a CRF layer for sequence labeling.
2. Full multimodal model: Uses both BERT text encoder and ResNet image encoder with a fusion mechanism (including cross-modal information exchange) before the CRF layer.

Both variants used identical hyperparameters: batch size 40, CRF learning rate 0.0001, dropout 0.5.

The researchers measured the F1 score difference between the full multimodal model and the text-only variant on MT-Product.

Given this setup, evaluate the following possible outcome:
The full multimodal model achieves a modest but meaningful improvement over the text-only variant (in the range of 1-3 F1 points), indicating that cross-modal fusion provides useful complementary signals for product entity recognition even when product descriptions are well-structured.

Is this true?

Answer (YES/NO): NO